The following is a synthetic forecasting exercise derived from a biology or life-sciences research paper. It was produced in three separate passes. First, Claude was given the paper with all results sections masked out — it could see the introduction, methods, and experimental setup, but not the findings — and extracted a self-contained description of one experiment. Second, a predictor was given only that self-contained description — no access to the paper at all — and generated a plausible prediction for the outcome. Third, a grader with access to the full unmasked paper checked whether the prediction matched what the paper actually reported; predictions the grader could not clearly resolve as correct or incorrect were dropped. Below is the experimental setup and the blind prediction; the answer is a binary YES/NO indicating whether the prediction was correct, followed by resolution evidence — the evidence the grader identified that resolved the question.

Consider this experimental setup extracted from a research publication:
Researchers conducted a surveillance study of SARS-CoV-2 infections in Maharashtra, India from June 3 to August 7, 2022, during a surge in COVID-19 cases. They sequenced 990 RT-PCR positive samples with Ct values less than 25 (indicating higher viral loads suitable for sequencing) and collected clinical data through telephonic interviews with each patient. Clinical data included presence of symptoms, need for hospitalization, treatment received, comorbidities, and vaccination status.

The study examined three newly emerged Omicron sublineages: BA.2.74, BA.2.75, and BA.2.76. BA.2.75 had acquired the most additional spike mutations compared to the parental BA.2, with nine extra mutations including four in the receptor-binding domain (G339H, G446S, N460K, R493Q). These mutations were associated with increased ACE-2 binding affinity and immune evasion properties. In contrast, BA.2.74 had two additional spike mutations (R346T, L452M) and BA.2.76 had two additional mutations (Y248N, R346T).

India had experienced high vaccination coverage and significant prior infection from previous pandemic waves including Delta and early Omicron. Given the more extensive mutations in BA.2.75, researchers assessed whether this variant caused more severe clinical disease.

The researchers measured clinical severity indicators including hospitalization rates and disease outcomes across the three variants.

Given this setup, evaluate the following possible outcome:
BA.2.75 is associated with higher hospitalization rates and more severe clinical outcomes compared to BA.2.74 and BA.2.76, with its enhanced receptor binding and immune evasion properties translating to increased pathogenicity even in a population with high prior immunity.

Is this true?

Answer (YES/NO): NO